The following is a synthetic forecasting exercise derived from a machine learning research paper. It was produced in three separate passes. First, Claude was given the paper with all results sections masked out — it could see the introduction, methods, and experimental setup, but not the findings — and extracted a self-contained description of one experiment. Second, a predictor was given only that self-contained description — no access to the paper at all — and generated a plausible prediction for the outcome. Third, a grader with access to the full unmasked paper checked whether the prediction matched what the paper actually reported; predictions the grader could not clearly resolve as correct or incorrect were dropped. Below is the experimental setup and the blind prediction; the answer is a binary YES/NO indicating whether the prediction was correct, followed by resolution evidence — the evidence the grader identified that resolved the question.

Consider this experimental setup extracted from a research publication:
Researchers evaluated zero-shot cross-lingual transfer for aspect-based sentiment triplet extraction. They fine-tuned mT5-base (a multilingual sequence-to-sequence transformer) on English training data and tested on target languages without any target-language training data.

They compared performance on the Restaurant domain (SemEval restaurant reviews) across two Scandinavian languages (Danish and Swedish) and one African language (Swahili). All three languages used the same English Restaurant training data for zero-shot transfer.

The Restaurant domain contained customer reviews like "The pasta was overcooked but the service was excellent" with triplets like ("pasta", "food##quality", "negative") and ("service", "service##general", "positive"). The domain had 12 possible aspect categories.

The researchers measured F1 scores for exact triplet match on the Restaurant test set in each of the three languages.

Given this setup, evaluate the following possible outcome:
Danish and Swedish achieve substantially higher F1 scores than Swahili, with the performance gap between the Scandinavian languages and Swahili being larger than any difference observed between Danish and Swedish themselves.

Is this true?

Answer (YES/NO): YES